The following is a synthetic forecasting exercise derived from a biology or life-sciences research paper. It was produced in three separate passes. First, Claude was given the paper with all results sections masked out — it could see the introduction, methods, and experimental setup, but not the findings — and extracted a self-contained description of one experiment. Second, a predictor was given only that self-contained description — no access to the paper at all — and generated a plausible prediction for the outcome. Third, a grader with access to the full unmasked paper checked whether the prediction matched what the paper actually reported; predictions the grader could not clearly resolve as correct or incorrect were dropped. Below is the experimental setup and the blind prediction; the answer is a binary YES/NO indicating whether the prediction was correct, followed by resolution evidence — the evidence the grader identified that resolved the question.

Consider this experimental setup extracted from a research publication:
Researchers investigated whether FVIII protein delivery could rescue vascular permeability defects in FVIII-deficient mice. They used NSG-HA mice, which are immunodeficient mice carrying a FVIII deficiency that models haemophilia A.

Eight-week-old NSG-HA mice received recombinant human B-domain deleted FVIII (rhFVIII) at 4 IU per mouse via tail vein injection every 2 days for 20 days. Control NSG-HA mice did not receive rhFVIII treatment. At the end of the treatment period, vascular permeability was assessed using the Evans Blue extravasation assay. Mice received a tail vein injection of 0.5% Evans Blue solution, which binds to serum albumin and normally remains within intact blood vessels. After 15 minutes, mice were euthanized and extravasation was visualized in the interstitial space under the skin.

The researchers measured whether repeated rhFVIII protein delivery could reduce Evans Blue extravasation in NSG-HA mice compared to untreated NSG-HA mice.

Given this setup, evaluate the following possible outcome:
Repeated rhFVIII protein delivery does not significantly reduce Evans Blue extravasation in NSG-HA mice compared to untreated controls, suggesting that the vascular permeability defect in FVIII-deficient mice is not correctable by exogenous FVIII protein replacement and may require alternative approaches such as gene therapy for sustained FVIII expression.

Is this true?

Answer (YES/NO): NO